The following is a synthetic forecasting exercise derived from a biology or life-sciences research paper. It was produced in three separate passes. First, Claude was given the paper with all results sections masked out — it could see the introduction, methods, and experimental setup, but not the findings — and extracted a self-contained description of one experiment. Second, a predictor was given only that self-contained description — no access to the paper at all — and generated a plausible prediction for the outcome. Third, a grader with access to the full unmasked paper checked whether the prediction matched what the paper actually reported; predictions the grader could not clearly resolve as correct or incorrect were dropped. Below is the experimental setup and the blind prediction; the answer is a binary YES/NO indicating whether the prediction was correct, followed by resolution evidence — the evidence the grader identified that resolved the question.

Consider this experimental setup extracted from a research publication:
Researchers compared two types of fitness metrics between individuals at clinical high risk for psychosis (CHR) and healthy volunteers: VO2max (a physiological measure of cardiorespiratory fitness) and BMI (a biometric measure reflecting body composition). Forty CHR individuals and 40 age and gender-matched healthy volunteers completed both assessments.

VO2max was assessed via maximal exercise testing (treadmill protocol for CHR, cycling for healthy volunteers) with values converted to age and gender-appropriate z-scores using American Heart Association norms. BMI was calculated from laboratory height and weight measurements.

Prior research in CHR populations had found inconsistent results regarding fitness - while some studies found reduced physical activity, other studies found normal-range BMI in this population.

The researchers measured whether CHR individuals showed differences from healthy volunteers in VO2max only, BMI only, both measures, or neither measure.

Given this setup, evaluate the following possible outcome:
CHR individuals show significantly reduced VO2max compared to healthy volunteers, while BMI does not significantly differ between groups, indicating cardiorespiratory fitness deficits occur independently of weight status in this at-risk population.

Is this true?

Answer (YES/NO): NO